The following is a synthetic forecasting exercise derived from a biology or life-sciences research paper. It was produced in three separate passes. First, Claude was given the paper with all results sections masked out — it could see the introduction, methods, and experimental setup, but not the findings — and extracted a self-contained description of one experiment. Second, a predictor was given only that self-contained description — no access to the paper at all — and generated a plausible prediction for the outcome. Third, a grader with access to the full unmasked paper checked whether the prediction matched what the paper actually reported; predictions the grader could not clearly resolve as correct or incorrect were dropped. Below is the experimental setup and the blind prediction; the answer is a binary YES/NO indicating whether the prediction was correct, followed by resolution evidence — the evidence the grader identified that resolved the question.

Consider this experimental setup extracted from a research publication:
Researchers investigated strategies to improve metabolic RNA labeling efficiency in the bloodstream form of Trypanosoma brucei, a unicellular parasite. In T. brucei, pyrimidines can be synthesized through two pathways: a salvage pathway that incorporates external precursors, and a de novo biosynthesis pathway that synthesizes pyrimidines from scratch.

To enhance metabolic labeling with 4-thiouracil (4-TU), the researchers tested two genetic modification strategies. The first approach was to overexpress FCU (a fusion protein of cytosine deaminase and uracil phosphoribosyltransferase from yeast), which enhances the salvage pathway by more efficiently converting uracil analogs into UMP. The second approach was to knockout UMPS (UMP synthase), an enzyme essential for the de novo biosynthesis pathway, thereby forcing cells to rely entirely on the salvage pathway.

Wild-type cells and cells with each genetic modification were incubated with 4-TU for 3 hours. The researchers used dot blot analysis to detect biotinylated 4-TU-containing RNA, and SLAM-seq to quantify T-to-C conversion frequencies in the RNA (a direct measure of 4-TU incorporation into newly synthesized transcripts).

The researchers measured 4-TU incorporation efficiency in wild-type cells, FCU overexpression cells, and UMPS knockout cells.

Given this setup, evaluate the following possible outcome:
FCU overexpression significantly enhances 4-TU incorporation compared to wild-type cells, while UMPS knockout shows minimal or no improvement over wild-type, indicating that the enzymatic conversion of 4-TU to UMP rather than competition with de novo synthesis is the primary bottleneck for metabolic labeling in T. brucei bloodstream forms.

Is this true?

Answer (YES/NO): NO